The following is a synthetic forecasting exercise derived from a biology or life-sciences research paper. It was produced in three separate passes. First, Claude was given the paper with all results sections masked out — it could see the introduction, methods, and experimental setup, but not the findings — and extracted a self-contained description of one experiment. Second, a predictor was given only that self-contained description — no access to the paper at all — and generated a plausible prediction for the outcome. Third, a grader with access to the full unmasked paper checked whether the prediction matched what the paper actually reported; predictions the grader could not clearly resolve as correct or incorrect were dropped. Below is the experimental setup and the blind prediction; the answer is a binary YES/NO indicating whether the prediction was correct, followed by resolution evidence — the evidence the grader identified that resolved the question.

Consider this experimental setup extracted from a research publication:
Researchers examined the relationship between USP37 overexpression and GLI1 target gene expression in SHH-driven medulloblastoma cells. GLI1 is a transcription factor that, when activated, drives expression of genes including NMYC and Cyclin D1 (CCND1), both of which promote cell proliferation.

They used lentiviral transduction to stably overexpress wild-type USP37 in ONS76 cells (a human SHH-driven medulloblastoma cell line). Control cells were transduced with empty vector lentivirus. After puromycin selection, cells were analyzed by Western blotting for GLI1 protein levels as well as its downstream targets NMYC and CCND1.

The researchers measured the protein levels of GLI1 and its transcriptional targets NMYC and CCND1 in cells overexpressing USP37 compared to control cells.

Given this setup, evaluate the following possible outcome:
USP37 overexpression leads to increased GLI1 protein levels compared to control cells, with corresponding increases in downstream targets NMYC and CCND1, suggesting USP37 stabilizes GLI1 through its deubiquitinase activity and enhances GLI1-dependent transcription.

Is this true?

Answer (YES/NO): YES